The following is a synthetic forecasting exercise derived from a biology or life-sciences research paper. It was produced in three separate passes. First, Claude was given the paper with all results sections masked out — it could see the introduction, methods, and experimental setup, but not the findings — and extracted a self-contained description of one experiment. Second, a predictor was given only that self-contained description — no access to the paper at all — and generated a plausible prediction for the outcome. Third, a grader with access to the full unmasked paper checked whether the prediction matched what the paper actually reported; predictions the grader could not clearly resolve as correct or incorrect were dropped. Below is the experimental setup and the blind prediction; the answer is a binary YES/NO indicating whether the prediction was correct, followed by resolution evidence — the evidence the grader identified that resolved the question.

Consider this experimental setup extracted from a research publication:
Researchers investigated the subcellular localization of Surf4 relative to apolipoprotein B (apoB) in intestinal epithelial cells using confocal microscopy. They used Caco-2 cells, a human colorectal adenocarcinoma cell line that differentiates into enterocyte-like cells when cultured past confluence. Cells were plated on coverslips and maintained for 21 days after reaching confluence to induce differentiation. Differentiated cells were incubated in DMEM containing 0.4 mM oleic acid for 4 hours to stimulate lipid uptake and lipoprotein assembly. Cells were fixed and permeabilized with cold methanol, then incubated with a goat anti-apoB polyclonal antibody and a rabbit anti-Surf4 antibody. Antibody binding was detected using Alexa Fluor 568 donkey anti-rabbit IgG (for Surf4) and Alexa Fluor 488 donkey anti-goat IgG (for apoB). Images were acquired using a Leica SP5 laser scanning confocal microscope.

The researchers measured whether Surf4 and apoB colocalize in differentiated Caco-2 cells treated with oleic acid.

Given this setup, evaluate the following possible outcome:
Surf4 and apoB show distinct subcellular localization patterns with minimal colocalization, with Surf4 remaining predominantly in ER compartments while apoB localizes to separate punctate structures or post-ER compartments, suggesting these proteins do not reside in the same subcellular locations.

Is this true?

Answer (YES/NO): NO